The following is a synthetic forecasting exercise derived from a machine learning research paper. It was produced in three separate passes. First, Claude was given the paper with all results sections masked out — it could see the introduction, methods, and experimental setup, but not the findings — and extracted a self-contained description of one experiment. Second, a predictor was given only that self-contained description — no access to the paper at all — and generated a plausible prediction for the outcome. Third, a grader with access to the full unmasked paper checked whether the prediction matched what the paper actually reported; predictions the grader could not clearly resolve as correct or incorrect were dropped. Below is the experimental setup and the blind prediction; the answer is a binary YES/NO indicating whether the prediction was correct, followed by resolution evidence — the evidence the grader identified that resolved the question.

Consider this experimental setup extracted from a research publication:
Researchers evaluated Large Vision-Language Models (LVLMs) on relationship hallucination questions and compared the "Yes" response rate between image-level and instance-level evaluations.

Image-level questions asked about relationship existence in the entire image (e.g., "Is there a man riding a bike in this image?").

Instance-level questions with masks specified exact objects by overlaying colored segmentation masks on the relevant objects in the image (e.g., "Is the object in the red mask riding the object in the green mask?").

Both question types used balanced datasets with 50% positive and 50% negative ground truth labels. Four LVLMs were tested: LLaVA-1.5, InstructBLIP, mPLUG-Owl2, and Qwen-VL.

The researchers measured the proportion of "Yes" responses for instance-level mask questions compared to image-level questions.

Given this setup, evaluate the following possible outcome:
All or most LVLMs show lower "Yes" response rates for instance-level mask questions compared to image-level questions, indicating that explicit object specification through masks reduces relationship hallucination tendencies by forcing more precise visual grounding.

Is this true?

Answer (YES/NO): NO